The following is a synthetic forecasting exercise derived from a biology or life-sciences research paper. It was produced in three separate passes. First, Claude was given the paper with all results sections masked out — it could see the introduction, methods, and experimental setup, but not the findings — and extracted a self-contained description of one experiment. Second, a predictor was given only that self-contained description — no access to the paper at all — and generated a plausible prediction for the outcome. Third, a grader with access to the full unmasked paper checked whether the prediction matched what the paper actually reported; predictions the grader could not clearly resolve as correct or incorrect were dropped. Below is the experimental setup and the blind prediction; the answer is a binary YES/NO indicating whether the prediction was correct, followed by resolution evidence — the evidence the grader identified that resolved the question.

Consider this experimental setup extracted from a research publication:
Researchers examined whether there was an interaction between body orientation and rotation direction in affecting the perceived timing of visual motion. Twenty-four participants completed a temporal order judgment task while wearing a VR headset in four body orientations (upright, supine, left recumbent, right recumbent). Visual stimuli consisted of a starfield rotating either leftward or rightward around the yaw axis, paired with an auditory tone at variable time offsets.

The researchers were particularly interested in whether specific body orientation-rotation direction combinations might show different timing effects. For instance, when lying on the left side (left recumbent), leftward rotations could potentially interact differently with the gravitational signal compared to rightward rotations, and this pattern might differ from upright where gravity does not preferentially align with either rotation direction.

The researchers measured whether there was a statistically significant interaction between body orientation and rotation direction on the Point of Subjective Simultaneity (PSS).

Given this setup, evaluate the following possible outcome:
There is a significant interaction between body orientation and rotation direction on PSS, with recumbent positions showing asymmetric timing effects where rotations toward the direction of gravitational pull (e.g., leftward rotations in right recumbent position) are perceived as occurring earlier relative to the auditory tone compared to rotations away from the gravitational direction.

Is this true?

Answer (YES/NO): NO